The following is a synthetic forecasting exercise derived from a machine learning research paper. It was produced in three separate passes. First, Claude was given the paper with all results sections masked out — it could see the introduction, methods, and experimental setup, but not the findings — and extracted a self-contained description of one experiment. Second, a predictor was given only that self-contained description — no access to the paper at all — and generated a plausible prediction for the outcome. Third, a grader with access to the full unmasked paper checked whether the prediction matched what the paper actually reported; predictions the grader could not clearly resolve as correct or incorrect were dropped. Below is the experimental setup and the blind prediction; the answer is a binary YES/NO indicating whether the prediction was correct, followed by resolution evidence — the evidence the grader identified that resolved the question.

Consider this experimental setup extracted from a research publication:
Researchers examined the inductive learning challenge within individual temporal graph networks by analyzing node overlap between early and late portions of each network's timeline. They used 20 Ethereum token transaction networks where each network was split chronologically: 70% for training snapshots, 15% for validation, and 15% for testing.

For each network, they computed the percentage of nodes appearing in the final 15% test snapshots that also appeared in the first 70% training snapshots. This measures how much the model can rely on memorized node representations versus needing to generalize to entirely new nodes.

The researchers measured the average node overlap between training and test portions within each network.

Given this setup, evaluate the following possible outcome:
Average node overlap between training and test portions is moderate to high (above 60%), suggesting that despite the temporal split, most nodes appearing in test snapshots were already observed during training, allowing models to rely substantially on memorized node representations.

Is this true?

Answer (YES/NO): NO